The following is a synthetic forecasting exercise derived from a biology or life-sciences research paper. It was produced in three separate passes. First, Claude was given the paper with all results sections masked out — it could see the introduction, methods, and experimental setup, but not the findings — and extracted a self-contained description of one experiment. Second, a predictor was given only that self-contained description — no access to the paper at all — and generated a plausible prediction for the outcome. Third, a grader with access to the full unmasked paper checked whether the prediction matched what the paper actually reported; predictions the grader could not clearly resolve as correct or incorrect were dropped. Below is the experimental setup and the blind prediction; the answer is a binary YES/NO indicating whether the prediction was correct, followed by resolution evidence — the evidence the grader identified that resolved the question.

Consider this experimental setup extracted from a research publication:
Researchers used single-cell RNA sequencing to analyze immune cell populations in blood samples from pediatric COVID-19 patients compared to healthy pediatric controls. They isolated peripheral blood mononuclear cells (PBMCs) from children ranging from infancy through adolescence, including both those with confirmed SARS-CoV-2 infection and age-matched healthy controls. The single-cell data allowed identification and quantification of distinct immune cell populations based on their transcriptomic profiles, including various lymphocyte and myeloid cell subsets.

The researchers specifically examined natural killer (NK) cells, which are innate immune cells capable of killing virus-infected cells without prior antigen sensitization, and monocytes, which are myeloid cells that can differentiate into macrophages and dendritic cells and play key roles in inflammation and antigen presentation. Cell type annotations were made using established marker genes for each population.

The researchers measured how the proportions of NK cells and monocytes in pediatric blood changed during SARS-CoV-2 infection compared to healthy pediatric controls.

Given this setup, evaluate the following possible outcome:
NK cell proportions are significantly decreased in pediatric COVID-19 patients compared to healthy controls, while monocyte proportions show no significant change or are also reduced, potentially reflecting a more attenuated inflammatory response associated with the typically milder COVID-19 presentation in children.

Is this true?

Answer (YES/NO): YES